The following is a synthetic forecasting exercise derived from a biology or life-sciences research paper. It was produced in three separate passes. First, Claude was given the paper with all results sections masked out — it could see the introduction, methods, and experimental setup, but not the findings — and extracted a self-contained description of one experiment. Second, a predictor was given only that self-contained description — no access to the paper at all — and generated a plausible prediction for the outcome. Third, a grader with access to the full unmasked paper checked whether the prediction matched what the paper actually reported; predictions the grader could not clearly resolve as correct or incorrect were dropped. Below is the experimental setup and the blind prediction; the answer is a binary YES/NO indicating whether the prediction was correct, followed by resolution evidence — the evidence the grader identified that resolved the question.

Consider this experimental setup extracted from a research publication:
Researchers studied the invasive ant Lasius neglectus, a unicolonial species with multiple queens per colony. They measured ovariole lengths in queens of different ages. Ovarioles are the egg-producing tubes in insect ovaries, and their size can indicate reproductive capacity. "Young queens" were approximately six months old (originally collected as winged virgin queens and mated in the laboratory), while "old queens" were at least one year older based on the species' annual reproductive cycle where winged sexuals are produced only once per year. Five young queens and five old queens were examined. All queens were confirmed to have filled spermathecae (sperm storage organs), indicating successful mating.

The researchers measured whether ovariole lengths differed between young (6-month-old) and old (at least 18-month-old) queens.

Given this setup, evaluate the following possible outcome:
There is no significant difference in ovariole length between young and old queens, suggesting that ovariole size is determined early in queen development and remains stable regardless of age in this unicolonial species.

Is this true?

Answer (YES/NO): YES